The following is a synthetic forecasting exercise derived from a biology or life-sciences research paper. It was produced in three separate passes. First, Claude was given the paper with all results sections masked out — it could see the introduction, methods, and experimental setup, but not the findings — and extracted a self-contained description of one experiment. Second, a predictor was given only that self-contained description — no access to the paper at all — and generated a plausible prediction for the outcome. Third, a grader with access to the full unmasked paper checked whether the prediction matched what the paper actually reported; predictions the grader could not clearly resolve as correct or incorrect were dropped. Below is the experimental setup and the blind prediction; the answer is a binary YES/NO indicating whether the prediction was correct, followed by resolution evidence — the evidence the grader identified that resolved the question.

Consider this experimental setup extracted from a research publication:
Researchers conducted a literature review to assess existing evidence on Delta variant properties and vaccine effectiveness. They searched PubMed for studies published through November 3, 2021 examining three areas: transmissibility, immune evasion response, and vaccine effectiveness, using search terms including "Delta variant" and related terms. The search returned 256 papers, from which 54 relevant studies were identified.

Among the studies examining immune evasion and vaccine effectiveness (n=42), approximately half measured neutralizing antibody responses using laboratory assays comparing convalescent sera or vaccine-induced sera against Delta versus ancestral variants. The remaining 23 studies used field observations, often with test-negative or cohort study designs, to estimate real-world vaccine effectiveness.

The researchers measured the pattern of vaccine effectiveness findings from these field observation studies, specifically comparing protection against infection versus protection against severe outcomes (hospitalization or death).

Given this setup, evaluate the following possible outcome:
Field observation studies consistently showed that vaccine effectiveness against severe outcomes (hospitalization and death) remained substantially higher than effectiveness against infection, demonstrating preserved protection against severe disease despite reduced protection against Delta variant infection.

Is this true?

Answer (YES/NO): YES